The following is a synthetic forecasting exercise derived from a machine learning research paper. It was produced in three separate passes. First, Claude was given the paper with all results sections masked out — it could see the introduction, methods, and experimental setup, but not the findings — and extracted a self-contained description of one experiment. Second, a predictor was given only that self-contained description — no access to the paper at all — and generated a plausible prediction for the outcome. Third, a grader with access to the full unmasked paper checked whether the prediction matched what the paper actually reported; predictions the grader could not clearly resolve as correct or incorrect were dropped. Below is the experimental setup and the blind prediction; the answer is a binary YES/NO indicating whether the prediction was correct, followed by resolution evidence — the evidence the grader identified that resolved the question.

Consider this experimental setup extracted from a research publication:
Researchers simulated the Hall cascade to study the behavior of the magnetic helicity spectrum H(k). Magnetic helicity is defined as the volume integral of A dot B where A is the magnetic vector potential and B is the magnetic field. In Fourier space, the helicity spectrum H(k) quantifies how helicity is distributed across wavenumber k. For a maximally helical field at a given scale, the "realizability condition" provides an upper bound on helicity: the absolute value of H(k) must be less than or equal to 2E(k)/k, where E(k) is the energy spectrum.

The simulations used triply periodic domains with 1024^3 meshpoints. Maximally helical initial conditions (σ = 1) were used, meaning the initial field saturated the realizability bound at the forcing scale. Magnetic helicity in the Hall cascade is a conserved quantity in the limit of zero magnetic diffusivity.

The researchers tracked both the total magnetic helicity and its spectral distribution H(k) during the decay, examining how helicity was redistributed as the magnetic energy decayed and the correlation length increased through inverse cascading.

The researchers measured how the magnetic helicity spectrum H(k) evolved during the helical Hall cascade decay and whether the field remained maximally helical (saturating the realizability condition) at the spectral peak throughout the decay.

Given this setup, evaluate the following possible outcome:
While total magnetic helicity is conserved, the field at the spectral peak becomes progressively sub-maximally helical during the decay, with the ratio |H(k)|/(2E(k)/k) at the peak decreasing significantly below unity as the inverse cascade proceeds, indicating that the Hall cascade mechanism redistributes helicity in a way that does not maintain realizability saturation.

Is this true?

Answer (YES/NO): NO